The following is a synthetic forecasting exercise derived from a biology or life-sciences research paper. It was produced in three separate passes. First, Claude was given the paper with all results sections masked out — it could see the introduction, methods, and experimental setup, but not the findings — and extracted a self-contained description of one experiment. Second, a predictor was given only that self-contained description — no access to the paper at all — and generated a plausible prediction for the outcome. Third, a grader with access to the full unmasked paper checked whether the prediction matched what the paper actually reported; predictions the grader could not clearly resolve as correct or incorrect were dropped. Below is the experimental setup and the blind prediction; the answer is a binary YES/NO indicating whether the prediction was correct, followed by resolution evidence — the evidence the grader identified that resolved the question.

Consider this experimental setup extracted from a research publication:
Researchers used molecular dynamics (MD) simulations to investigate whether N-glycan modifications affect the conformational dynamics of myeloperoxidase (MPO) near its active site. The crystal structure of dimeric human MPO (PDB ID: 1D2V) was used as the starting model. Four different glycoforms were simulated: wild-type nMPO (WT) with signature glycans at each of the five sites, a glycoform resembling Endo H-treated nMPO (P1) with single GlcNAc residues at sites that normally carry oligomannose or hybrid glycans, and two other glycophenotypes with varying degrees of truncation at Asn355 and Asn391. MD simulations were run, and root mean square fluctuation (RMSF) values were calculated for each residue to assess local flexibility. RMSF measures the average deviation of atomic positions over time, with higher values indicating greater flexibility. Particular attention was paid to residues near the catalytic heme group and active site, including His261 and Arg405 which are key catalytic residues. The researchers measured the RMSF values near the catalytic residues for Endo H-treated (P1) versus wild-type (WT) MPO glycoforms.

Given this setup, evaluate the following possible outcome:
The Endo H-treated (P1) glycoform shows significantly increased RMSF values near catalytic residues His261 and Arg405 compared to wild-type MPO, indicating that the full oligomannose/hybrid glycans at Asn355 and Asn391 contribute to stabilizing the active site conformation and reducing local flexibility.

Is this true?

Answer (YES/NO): NO